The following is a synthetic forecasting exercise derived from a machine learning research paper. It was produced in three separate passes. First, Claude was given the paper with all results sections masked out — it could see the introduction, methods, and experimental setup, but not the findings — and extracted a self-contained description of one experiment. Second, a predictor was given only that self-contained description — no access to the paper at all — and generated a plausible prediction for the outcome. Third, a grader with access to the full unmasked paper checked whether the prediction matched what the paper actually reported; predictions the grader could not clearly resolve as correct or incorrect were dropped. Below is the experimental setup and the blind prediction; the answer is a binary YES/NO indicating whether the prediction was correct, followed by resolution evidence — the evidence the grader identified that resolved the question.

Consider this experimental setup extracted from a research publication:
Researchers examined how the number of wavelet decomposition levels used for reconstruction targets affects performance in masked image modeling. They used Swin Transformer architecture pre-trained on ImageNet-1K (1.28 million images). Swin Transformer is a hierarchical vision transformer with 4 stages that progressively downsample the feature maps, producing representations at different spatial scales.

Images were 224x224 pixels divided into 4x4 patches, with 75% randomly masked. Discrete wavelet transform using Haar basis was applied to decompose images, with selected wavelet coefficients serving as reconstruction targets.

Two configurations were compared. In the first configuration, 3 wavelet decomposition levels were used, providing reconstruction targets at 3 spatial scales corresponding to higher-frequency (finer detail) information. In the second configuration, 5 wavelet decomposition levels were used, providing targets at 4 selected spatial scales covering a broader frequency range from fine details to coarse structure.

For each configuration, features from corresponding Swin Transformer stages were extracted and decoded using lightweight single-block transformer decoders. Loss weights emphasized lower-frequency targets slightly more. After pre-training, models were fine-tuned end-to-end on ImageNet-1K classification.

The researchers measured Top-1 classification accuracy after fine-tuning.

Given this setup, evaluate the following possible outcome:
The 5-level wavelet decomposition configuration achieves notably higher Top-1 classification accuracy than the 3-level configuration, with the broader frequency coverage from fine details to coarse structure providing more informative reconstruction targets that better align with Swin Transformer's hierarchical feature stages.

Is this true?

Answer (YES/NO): NO